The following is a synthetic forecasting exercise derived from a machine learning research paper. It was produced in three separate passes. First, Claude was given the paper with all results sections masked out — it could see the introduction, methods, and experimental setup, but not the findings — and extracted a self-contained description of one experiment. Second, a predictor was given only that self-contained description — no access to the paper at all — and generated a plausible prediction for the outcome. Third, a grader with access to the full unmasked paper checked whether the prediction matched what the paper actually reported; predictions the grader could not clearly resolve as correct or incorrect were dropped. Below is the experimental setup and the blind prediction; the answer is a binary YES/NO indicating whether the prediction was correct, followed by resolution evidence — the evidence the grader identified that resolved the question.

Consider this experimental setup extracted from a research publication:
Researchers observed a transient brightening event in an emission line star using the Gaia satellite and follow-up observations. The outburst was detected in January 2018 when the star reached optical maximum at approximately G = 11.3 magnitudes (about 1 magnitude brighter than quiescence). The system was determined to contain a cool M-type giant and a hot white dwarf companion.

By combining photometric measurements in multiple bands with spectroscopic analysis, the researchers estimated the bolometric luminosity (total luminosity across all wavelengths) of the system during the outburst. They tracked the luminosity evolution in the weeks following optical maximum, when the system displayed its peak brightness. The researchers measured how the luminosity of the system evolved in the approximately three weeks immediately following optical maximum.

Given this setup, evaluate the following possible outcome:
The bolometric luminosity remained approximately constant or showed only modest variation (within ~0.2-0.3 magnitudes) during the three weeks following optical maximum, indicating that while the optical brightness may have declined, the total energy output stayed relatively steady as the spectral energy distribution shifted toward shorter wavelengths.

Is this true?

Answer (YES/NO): YES